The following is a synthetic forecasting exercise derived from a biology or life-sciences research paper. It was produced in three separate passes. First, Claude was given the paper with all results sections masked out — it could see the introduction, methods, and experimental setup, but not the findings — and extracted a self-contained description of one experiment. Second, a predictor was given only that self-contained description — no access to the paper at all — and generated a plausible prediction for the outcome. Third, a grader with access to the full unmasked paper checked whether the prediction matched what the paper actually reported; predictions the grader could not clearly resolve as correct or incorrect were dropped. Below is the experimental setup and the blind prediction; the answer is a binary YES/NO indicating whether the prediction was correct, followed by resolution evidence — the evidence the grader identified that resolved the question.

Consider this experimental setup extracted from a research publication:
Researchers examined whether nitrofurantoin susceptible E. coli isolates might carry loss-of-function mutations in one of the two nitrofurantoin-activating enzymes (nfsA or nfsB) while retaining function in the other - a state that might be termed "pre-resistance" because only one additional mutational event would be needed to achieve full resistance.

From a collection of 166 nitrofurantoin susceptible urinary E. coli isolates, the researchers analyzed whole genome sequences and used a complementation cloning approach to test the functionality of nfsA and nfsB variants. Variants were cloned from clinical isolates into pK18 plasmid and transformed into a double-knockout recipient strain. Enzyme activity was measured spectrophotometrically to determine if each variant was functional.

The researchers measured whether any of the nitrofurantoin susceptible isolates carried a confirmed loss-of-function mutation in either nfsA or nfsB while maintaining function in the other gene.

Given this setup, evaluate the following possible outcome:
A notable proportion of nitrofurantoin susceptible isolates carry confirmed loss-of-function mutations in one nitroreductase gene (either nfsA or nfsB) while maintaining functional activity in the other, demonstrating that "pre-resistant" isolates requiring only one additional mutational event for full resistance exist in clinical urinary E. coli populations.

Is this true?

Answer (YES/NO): YES